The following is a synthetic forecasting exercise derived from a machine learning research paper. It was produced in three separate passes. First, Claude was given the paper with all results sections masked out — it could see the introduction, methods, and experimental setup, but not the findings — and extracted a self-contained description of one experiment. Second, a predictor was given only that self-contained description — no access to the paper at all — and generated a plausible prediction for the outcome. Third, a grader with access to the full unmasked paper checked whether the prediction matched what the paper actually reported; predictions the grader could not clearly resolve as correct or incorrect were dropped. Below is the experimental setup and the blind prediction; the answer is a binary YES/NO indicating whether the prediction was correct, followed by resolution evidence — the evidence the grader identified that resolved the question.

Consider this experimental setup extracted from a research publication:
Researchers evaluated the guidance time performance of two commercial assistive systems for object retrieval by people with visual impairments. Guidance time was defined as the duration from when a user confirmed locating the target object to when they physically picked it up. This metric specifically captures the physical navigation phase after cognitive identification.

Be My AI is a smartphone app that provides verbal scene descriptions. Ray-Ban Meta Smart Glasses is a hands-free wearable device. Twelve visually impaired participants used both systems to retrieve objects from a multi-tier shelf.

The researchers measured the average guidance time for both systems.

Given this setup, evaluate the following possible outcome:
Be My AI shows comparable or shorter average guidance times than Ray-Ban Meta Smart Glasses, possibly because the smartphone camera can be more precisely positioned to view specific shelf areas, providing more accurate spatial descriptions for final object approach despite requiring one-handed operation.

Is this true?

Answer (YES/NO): YES